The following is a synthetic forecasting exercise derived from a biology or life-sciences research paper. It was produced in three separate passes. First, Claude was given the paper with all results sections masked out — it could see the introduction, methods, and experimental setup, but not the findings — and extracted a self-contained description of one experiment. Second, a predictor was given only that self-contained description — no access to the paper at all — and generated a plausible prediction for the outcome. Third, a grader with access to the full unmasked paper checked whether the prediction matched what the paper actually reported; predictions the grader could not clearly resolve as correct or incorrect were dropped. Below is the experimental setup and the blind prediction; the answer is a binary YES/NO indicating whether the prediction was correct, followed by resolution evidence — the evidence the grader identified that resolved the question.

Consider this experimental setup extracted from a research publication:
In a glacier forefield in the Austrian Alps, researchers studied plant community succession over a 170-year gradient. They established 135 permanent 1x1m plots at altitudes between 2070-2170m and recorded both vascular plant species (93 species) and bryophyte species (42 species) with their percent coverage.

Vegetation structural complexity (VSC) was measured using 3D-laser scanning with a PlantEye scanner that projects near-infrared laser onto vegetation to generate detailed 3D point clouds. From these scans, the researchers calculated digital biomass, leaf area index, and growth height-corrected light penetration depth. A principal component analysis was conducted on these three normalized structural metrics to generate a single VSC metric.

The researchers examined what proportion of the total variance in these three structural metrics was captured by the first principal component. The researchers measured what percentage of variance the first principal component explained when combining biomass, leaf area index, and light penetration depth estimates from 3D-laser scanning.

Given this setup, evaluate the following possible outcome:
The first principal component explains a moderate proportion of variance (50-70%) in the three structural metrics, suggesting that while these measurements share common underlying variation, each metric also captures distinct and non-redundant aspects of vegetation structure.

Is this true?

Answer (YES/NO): NO